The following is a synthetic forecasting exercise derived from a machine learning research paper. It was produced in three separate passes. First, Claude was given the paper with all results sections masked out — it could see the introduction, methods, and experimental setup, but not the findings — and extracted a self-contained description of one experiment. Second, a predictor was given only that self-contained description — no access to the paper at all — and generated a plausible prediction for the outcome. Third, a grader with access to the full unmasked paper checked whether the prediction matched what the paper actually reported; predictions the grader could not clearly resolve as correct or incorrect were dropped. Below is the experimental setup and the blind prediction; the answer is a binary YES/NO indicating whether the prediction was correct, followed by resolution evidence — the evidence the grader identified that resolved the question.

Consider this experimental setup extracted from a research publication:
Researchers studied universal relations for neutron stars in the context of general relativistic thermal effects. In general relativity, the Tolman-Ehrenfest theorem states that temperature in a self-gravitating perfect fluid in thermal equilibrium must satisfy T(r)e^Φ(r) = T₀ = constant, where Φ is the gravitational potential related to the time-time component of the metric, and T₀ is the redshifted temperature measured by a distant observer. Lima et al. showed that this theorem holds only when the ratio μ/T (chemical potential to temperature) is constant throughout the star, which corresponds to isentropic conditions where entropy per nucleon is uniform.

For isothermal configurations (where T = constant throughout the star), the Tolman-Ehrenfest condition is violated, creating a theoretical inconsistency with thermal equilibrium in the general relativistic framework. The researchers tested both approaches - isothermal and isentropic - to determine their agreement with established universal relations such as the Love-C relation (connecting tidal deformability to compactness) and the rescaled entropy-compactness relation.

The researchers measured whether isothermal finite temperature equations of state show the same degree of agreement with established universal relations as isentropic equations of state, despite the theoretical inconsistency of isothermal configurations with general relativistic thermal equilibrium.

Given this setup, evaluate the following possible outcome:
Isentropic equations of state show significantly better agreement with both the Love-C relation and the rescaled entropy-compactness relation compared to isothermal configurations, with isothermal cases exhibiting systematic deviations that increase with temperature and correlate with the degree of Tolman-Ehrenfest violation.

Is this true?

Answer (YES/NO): NO